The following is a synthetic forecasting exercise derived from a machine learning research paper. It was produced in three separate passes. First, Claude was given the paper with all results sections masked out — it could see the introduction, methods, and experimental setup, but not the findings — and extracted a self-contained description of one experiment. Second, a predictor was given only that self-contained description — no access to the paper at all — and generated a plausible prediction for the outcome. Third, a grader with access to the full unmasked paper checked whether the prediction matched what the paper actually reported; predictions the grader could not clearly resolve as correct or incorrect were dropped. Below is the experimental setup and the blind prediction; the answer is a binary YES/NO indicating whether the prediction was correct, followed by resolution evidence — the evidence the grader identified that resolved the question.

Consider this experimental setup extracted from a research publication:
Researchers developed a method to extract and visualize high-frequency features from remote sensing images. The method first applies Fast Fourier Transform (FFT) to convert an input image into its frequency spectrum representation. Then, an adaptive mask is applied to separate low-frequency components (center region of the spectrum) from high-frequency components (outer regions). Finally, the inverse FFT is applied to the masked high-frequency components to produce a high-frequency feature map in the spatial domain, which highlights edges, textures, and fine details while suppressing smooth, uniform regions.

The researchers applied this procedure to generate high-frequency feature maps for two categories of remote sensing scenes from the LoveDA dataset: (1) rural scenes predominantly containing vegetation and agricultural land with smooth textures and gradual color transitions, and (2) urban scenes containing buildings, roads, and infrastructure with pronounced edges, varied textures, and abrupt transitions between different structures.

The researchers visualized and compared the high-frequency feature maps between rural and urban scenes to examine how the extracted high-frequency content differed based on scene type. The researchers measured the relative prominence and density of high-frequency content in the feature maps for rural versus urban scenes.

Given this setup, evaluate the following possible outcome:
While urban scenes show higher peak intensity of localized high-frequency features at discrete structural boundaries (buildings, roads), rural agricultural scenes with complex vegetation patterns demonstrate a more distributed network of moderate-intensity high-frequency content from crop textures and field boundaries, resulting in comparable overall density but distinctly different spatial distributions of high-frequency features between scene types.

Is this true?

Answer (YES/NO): NO